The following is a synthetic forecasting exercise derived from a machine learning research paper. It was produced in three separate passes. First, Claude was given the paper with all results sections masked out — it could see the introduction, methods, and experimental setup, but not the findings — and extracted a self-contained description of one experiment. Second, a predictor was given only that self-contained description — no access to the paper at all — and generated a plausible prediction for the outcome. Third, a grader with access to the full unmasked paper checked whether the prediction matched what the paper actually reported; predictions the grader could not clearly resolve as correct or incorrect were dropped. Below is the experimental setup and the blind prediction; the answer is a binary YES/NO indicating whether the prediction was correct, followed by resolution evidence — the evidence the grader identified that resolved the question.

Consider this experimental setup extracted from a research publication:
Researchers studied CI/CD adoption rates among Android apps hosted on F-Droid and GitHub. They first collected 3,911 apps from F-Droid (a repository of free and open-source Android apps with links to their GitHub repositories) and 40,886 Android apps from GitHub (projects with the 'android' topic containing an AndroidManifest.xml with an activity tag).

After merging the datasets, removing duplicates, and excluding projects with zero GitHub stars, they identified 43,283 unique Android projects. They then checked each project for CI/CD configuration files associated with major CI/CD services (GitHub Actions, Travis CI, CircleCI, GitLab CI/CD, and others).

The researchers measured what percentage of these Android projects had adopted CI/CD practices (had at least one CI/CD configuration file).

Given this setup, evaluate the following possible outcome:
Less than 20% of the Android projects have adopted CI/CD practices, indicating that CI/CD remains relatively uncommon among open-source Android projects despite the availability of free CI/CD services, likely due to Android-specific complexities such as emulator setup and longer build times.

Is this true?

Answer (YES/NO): YES